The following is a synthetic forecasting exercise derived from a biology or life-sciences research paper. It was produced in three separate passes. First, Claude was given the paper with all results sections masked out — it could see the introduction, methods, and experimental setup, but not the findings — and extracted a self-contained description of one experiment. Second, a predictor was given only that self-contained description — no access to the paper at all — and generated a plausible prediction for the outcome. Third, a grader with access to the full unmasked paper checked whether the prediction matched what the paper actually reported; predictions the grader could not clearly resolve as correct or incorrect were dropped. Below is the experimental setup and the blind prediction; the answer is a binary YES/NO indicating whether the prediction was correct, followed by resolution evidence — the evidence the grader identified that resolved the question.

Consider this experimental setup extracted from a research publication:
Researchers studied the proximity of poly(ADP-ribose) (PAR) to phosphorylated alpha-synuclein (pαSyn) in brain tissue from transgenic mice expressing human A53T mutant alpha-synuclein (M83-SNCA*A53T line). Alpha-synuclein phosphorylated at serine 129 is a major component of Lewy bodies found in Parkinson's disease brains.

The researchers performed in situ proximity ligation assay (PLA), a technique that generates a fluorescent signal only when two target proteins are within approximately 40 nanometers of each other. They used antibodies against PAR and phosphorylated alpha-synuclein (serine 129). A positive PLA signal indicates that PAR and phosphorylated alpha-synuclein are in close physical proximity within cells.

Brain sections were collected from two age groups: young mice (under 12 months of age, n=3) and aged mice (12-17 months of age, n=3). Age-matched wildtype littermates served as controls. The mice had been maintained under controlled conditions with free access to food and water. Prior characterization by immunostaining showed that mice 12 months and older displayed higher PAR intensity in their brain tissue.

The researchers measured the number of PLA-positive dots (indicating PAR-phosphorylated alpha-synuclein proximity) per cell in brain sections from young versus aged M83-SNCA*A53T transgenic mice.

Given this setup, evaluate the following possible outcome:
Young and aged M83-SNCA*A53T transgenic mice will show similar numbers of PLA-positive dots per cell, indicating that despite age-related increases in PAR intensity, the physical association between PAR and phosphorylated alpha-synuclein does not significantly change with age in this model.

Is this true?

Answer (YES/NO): NO